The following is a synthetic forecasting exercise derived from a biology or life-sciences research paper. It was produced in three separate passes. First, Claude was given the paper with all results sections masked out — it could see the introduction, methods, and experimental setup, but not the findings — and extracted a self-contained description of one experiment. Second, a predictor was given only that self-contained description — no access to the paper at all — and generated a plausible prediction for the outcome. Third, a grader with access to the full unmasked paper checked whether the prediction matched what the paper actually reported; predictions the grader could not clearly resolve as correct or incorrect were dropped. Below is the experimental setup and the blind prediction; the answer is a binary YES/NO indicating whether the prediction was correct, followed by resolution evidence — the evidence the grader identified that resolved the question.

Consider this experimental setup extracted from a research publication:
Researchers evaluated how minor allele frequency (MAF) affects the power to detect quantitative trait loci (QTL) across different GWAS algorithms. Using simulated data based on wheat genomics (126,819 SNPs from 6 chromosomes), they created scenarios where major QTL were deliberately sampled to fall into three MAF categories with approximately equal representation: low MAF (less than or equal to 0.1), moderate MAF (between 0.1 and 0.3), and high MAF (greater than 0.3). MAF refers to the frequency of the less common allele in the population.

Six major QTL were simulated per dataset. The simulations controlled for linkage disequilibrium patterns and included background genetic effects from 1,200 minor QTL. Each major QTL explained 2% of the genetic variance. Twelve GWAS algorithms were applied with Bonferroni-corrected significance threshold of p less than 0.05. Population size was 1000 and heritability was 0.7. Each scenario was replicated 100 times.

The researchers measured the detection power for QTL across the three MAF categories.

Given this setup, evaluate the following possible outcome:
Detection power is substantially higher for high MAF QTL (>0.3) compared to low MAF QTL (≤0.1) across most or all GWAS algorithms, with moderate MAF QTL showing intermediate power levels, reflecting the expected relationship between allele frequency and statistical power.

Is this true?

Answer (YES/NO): NO